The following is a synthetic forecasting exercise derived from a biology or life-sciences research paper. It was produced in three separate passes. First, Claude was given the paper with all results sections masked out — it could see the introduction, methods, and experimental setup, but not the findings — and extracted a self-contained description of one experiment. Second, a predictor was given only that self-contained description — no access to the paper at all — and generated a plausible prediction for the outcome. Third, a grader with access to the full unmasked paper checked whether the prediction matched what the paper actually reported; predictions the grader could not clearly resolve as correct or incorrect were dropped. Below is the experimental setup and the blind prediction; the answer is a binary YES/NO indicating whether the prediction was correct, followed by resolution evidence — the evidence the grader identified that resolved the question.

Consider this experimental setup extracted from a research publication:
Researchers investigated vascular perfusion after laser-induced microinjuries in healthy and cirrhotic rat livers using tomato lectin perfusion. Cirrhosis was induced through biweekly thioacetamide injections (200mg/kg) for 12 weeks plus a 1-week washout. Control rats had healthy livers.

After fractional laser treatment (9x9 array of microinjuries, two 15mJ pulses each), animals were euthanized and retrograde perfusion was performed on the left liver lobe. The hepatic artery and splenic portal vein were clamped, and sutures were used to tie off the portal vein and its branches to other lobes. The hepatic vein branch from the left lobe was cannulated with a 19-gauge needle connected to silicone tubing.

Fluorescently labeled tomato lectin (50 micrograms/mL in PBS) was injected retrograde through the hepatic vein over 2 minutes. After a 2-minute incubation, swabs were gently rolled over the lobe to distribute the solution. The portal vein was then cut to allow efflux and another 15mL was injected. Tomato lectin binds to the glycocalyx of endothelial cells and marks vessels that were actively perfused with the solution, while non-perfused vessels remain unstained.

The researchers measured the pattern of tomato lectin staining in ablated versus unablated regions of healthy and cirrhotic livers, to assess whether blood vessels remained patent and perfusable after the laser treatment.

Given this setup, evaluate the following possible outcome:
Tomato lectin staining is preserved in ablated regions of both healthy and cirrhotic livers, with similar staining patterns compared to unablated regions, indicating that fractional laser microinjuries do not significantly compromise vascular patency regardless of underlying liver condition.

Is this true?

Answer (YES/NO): NO